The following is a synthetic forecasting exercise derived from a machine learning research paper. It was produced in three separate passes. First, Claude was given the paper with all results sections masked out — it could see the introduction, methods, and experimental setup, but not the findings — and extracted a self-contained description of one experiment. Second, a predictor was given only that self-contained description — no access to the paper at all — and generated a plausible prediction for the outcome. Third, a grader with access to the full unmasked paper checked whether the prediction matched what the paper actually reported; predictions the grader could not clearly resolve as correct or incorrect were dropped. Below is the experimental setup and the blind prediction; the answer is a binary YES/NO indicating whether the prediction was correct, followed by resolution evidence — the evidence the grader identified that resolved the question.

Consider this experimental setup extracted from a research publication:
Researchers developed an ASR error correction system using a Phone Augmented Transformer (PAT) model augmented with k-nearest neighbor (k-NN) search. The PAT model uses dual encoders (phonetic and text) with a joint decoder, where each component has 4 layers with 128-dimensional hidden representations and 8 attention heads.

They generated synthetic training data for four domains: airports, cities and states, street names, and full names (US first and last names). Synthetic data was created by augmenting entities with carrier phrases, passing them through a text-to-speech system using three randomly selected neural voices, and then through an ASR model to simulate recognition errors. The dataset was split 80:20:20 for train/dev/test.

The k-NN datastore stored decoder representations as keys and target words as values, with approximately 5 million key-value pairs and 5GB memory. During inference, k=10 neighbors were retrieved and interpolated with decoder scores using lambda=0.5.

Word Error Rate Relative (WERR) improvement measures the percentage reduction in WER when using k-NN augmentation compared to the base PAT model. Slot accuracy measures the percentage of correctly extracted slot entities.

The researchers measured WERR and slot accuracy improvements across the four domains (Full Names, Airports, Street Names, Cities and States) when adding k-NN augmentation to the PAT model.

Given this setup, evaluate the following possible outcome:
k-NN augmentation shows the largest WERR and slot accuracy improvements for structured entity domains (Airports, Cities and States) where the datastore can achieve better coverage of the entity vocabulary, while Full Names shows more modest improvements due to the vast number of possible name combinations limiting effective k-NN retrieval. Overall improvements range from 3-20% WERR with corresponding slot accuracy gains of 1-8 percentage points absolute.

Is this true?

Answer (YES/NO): NO